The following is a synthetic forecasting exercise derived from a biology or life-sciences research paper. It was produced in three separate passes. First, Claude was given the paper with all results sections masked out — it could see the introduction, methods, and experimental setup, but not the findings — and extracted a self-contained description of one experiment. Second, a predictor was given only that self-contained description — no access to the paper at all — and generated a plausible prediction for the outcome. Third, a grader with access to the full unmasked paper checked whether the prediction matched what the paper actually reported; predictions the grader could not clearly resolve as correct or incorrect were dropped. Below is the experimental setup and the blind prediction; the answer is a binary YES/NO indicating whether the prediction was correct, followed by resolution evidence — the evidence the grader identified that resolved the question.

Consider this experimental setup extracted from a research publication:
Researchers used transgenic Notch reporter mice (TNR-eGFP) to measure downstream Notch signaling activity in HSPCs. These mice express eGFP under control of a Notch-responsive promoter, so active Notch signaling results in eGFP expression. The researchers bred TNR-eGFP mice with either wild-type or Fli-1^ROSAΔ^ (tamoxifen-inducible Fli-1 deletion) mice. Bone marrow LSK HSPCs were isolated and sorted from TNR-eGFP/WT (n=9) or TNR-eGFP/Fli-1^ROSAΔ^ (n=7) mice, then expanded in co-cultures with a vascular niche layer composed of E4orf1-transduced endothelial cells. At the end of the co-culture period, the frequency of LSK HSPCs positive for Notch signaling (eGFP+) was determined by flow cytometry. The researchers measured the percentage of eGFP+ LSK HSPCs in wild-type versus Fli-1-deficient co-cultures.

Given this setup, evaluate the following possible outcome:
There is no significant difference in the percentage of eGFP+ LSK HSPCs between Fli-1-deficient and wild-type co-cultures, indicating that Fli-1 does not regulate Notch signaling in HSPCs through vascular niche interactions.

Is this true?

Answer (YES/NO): NO